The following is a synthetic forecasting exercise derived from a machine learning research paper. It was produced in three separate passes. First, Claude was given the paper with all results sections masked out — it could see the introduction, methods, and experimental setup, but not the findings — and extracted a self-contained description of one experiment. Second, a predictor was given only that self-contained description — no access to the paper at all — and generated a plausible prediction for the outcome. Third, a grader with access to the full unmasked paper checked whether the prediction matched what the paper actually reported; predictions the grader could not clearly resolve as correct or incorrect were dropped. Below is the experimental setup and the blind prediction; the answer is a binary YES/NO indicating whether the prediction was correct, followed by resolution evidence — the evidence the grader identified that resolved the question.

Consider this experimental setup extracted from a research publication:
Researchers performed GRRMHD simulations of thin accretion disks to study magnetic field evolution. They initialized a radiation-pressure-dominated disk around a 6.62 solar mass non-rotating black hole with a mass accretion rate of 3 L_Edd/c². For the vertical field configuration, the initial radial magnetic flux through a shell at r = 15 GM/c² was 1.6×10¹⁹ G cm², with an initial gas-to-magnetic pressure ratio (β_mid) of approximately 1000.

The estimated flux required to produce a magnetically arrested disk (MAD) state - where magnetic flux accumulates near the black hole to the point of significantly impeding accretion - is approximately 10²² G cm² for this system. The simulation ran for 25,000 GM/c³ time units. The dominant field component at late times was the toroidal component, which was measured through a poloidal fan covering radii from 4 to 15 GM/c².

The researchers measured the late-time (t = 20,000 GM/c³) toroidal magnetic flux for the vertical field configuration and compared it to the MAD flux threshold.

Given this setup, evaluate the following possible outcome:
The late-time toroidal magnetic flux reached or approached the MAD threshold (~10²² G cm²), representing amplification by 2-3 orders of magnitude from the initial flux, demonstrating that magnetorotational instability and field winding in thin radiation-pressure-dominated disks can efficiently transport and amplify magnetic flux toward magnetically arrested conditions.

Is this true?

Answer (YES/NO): YES